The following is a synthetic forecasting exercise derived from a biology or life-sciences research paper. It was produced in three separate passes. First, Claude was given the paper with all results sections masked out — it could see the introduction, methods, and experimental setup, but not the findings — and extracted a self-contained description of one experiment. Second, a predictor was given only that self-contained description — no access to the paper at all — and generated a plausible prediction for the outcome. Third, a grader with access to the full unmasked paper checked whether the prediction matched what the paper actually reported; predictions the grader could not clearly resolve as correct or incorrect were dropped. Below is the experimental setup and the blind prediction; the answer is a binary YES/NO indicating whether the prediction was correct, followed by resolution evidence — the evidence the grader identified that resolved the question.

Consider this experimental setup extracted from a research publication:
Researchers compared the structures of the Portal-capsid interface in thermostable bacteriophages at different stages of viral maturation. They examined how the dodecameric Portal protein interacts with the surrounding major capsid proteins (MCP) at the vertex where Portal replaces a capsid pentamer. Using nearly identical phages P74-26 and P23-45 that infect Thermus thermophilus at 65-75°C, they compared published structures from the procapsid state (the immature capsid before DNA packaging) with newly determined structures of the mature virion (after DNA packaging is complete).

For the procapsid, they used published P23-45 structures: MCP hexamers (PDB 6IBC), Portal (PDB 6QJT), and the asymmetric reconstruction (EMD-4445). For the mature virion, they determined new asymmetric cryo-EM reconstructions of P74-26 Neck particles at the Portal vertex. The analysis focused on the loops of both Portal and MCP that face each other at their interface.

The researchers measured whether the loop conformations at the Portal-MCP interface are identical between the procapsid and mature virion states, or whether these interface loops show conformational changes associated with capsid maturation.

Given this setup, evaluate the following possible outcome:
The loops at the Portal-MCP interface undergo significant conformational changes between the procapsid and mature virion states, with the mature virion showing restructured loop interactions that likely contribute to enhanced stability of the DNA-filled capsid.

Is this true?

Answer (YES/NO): NO